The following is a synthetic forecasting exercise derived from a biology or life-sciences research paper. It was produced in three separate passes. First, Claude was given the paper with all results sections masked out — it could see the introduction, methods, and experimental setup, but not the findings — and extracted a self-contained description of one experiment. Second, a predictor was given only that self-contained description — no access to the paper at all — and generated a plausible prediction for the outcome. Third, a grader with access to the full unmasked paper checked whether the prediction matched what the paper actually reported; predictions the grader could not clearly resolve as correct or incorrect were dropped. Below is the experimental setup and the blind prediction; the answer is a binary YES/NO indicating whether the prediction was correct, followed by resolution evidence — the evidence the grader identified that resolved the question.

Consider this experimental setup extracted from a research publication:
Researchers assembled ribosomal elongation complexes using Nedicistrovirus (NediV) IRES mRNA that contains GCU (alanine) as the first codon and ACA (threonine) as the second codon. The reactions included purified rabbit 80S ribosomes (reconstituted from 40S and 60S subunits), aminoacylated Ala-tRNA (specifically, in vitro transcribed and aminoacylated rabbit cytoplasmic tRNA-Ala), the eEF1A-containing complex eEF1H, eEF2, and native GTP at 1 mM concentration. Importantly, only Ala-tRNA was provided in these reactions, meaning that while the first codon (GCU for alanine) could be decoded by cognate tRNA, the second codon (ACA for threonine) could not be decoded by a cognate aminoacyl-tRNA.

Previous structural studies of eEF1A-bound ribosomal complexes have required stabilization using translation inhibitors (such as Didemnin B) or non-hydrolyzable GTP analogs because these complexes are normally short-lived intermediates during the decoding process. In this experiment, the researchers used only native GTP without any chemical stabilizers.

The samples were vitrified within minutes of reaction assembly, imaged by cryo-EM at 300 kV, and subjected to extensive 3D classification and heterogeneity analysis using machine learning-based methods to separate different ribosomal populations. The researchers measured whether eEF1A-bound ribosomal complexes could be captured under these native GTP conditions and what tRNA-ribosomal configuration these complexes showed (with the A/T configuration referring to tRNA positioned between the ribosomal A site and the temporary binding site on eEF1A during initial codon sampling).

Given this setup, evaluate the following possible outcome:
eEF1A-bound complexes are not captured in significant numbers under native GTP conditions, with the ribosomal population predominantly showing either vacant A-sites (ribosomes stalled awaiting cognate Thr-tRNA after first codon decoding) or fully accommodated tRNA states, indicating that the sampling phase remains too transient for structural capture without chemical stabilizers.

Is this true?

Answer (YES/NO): NO